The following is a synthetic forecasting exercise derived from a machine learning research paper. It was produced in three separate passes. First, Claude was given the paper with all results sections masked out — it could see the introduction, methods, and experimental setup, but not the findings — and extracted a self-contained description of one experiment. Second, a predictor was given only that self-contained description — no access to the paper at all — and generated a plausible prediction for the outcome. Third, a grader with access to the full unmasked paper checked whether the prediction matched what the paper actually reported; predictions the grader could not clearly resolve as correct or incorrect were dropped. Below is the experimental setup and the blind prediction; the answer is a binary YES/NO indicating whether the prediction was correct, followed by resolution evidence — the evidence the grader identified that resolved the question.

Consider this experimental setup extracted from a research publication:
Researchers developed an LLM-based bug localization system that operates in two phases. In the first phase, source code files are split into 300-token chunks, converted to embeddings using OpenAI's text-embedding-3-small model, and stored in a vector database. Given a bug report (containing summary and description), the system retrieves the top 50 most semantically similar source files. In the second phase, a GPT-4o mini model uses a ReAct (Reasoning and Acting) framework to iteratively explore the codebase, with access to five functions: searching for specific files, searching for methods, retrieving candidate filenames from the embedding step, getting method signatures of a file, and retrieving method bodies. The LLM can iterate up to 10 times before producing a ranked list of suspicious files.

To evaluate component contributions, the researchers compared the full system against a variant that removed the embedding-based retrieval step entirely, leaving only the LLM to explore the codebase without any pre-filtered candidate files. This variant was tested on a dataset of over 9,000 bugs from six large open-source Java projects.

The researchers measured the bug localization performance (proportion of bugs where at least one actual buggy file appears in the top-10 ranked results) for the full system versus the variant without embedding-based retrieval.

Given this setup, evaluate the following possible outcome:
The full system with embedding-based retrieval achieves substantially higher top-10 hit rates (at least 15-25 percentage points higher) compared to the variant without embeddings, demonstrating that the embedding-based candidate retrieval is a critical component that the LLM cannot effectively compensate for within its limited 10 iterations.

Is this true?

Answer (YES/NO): YES